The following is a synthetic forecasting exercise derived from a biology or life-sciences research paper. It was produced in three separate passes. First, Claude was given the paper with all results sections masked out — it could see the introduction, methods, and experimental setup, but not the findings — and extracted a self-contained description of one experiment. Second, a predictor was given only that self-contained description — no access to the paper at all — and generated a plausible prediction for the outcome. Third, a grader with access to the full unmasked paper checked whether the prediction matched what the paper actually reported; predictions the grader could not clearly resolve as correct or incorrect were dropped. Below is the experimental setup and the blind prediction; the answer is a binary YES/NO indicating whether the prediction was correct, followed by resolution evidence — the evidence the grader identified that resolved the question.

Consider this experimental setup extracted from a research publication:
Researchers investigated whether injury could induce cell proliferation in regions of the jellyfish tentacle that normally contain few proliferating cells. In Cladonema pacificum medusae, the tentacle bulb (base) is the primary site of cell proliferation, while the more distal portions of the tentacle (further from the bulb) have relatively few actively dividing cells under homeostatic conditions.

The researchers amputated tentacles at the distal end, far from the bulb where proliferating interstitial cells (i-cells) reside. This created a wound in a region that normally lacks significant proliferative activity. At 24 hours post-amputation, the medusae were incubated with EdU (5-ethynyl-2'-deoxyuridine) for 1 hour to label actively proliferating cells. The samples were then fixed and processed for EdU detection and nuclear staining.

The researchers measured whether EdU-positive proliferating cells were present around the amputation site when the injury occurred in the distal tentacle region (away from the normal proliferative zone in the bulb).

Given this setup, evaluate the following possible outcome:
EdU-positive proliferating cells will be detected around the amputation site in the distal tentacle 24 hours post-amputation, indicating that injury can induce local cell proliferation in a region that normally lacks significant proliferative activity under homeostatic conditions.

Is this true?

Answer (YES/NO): YES